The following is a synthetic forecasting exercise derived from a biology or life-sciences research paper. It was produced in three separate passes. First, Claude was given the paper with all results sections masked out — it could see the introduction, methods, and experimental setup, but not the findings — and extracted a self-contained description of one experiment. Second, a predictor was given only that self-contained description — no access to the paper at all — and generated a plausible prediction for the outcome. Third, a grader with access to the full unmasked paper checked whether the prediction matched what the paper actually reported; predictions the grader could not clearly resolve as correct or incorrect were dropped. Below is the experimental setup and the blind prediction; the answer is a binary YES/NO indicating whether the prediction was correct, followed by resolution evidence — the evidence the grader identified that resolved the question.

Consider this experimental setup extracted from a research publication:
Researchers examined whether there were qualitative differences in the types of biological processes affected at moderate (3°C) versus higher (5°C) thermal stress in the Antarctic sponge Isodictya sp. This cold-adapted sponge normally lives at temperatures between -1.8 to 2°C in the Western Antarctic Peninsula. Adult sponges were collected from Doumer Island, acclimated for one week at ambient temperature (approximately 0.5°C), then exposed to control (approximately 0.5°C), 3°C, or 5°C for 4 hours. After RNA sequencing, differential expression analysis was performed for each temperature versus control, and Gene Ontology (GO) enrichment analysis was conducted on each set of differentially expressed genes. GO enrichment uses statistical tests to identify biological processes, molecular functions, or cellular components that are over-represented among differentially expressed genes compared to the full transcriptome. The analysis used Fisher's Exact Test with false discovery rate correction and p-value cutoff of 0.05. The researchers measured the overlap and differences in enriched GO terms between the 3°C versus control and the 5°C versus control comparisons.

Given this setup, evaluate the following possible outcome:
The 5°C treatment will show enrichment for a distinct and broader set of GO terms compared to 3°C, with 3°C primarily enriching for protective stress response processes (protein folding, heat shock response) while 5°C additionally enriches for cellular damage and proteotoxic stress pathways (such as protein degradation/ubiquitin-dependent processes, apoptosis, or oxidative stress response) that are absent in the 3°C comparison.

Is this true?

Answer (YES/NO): NO